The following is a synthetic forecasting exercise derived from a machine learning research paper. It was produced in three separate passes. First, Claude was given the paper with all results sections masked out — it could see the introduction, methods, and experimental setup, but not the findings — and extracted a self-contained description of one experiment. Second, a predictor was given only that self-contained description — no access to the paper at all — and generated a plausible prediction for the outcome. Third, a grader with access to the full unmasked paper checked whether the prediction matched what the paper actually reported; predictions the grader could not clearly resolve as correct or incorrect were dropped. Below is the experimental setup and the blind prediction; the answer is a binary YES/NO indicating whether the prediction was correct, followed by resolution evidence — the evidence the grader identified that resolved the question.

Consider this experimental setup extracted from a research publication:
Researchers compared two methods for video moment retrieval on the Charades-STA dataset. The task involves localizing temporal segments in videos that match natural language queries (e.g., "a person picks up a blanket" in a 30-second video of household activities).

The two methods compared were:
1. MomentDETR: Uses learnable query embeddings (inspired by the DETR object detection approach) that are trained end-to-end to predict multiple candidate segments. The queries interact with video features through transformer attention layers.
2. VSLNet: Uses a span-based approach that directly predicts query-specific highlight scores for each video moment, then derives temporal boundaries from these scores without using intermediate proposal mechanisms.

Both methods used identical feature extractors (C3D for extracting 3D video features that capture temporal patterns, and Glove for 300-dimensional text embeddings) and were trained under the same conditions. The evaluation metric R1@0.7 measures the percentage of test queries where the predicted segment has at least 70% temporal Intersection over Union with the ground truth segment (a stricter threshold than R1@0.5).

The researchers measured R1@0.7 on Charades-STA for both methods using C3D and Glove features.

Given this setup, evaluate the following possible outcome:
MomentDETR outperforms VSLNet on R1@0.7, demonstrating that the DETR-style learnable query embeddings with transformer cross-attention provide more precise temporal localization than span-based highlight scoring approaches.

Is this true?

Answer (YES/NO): NO